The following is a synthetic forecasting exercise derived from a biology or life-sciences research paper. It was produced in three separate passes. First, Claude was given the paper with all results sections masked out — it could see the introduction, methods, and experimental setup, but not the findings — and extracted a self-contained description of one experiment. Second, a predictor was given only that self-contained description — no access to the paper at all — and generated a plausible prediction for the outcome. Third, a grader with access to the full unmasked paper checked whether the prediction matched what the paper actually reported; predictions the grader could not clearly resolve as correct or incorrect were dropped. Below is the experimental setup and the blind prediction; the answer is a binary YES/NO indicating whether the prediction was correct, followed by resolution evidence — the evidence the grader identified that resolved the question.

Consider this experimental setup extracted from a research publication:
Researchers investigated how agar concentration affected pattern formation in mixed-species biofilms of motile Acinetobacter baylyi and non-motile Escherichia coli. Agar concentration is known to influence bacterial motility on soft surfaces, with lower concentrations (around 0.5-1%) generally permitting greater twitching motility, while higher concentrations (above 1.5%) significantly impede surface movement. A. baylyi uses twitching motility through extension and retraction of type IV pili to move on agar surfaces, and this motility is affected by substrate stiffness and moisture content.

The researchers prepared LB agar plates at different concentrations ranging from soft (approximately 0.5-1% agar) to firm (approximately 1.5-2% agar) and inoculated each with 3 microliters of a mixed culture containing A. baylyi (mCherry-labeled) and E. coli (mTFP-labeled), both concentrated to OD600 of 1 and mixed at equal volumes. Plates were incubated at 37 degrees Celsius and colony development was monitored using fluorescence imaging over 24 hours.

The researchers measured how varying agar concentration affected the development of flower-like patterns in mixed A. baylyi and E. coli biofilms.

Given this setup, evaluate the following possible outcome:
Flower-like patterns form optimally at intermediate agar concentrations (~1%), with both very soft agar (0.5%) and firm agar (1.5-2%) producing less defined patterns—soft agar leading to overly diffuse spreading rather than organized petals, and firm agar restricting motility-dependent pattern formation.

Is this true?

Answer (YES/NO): NO